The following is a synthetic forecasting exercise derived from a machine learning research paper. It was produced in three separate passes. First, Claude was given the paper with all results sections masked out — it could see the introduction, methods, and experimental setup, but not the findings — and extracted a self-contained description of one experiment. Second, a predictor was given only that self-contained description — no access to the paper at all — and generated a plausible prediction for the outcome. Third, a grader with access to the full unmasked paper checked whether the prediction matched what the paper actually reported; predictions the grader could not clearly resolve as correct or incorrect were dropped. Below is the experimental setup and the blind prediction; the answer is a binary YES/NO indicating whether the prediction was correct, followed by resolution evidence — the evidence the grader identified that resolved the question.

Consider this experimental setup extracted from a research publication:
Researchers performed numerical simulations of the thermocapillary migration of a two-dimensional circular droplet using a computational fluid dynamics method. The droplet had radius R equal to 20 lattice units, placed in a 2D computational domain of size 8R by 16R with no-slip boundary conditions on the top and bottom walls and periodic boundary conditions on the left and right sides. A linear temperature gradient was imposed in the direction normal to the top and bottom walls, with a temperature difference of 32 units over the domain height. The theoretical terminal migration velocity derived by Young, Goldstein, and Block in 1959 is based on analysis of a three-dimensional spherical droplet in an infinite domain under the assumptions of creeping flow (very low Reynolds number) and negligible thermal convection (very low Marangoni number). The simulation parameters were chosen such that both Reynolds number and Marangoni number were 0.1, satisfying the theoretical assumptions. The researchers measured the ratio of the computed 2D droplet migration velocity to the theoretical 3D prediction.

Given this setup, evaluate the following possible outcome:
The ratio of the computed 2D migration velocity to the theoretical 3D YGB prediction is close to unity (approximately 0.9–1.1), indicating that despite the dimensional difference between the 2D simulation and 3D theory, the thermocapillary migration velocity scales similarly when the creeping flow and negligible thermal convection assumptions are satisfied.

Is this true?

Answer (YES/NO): NO